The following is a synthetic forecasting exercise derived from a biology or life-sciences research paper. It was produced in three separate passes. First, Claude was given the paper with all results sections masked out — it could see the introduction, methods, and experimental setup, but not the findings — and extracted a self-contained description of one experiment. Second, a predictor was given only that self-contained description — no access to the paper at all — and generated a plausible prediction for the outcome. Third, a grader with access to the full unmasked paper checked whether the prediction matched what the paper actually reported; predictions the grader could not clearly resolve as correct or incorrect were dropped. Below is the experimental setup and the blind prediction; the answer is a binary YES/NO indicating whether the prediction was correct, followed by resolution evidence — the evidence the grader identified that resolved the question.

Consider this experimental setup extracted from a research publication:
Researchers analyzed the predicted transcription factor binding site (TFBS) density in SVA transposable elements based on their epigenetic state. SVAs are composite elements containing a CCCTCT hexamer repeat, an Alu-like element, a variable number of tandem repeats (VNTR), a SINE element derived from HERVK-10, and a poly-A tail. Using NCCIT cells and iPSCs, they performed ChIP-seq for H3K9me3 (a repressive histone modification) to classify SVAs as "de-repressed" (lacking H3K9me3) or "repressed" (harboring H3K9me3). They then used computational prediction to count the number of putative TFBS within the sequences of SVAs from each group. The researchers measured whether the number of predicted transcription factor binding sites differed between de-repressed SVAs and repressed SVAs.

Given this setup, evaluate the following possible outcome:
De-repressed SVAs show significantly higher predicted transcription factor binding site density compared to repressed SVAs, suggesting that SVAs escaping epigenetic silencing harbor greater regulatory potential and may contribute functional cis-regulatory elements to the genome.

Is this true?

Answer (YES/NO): YES